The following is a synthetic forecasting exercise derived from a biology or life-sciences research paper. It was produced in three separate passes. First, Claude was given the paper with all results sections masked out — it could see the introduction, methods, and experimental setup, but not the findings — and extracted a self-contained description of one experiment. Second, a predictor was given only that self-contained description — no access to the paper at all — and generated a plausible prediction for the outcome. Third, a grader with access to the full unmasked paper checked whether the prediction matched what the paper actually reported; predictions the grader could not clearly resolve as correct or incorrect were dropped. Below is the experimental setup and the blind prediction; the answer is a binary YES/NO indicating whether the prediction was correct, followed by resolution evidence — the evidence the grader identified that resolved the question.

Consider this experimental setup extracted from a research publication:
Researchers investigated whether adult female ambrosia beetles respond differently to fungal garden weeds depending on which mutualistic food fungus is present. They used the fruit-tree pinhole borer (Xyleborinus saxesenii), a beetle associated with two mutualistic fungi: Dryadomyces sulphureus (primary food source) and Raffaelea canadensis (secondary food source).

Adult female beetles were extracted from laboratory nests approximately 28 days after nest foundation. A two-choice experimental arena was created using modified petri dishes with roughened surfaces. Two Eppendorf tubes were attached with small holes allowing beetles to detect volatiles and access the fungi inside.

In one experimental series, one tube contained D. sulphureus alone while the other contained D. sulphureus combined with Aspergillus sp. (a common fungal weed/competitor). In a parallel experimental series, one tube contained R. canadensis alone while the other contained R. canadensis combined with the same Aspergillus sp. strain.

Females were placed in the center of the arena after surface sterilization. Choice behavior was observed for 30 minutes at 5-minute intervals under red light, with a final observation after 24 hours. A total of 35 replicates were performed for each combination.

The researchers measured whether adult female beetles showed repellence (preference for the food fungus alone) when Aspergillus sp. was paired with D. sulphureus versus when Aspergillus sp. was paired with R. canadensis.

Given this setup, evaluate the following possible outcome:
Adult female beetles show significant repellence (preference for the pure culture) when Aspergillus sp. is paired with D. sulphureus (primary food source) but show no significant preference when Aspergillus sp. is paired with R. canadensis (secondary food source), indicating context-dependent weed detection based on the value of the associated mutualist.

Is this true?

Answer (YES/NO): YES